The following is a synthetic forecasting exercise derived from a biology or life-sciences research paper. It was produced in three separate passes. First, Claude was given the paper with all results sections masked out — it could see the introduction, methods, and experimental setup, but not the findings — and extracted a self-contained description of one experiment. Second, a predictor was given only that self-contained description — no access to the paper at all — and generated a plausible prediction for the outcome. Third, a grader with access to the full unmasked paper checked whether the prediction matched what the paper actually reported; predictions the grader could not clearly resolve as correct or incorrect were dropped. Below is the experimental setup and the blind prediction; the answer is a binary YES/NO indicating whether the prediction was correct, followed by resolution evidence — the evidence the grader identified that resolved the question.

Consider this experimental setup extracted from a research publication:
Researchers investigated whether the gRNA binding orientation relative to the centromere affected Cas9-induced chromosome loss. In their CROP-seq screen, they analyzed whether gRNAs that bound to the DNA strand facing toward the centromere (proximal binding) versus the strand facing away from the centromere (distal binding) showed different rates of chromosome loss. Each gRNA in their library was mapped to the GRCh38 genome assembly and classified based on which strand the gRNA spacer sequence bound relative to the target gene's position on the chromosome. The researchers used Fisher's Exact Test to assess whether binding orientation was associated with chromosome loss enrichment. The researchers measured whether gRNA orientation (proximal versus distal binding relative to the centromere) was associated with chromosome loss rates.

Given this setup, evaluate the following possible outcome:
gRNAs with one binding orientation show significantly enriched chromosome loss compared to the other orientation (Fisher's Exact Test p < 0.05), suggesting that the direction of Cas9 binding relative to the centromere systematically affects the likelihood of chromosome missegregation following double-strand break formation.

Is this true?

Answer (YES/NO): NO